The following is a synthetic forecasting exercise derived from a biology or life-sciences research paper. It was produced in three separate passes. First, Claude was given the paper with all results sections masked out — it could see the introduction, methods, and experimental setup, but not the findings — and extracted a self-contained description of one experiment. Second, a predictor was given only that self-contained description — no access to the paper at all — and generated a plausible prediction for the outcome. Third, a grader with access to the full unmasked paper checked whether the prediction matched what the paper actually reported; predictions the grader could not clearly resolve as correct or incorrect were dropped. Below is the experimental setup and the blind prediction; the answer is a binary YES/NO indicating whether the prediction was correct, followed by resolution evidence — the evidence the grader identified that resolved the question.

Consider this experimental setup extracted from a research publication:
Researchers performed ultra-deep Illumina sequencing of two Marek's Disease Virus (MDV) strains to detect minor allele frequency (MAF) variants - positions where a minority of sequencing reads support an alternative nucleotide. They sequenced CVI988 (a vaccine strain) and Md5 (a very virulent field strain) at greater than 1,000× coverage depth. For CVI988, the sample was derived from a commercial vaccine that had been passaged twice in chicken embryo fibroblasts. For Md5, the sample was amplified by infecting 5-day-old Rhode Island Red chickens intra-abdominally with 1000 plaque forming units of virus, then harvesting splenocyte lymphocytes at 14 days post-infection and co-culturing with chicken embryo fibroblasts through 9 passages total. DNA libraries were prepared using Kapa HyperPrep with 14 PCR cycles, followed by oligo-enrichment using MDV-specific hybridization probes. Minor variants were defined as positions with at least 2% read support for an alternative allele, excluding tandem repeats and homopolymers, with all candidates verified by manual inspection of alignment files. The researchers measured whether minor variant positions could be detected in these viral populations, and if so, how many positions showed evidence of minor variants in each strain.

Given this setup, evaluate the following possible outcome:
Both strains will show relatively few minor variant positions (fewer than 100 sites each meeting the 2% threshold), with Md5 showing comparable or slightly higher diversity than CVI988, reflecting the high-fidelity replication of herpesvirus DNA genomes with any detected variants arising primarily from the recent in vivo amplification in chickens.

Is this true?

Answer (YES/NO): NO